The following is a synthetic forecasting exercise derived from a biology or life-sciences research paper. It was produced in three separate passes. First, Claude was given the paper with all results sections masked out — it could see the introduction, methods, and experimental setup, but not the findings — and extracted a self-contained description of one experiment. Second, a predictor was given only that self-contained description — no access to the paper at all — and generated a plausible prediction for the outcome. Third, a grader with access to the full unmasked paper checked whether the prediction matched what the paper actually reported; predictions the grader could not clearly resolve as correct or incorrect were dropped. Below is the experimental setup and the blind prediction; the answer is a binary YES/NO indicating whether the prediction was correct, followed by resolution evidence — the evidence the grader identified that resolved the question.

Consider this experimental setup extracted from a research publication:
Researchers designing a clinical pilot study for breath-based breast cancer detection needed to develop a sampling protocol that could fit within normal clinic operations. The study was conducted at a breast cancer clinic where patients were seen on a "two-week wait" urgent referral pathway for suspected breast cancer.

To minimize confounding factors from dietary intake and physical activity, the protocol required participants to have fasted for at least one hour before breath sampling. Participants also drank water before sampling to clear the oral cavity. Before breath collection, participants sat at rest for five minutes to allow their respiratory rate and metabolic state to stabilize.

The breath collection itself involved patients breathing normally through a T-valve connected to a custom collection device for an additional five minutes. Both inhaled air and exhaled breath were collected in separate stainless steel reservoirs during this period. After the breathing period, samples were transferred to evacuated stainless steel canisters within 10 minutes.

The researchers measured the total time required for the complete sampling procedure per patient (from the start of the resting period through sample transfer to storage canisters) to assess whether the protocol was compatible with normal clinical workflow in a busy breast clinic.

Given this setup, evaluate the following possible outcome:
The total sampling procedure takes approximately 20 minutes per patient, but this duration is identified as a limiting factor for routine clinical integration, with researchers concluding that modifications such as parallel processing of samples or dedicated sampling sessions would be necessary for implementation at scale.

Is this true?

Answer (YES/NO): NO